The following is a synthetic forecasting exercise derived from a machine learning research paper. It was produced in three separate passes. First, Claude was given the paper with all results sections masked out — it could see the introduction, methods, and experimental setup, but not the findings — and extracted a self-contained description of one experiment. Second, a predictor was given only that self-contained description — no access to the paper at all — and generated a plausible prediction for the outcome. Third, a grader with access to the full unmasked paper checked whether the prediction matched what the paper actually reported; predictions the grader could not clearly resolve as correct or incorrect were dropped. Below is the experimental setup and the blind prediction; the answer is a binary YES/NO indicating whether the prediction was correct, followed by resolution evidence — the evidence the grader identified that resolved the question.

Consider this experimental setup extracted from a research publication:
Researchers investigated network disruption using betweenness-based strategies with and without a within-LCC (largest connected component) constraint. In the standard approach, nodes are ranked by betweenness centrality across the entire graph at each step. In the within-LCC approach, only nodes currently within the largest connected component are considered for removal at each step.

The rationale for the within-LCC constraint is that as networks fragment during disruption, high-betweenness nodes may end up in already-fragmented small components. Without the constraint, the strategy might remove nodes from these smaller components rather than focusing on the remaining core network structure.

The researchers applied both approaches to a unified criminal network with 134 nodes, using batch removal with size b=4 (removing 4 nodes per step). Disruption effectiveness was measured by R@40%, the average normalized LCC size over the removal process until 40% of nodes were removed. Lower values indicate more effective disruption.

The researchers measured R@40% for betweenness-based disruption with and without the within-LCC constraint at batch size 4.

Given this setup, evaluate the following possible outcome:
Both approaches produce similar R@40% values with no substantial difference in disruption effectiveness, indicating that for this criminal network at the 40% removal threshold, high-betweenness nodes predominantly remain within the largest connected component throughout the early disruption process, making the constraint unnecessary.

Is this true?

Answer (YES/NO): NO